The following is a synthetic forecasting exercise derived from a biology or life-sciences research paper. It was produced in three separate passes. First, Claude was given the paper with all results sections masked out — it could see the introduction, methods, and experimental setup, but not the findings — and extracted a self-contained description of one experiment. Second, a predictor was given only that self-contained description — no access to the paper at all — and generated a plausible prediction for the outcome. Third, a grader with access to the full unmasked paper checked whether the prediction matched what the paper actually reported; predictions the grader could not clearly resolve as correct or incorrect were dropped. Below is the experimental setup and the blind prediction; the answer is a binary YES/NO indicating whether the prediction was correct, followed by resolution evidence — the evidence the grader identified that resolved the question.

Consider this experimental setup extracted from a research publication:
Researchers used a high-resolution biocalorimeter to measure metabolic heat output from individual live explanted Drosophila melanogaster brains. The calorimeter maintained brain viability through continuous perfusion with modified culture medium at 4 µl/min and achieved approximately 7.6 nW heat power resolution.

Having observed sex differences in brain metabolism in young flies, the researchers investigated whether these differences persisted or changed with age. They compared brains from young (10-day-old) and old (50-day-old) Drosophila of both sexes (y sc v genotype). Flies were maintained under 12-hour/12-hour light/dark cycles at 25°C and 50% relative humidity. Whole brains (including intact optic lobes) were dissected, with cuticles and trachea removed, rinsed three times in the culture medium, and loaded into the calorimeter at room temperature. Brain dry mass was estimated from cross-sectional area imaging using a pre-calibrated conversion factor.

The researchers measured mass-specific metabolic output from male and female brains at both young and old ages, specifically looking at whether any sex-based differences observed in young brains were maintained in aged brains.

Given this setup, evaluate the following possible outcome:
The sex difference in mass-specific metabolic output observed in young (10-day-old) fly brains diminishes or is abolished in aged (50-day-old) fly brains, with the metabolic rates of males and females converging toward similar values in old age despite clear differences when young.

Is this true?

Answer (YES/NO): YES